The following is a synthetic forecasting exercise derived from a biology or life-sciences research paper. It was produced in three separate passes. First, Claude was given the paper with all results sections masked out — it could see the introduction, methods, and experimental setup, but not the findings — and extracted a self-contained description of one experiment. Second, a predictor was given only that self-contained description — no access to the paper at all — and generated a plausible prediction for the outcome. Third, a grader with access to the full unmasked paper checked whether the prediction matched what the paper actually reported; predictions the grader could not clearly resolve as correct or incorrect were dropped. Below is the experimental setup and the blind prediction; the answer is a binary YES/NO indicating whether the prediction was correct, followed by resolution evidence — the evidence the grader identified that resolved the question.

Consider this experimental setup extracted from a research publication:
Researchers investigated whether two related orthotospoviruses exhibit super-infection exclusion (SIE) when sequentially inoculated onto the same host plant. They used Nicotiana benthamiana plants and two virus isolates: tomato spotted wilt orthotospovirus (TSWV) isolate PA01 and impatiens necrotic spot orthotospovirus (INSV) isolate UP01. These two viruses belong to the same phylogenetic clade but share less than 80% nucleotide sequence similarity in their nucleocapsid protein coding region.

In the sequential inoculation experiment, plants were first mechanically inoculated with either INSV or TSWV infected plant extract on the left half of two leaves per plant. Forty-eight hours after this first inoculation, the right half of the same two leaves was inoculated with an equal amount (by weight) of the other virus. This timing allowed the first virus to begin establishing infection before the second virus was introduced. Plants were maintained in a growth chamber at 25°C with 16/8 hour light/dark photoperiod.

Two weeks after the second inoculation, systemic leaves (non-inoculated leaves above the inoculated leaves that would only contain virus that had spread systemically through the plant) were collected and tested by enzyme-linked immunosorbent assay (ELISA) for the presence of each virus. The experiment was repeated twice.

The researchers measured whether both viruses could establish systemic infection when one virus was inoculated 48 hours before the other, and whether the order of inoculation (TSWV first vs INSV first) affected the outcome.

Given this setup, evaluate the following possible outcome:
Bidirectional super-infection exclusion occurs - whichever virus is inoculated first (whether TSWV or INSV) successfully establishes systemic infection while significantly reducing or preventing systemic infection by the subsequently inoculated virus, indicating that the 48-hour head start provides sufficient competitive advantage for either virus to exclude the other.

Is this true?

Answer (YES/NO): NO